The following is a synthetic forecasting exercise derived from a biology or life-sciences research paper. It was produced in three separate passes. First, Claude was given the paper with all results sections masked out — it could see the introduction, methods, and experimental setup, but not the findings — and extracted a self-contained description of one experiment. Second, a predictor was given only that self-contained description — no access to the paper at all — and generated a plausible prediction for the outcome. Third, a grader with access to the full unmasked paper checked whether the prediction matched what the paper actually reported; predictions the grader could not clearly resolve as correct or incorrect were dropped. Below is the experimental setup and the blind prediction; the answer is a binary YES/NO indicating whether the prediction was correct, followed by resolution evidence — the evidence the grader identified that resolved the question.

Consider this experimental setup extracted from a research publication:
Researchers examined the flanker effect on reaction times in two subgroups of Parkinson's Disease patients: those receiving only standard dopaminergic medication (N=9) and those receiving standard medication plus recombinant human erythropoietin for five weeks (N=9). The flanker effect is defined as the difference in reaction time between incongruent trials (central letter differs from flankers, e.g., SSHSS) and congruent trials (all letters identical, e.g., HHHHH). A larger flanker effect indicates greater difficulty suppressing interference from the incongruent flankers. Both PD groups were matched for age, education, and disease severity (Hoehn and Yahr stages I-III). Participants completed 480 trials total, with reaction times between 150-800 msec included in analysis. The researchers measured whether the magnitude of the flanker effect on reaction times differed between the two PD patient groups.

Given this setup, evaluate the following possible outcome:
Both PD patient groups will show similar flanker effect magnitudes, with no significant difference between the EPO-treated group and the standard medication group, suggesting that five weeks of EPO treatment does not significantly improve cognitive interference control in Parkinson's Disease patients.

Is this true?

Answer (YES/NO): YES